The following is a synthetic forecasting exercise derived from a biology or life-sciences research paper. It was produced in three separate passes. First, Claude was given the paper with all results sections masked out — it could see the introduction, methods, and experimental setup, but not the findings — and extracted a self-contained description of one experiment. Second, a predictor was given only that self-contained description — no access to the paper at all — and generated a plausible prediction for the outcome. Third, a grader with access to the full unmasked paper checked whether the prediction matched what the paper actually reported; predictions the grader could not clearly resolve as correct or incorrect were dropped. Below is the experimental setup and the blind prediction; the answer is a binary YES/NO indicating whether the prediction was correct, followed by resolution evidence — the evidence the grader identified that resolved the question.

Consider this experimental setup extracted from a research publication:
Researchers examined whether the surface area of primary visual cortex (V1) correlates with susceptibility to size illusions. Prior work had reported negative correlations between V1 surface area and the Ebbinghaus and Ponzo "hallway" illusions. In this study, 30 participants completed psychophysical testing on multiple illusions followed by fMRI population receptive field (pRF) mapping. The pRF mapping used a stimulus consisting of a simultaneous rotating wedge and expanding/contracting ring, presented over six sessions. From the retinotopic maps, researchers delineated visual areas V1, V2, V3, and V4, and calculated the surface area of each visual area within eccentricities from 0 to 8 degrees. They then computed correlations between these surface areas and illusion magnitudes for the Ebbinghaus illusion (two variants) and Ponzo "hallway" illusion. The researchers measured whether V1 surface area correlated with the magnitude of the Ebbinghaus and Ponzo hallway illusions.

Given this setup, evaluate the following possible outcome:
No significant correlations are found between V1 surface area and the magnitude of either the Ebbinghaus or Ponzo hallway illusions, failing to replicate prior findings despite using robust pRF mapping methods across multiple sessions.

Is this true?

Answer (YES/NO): YES